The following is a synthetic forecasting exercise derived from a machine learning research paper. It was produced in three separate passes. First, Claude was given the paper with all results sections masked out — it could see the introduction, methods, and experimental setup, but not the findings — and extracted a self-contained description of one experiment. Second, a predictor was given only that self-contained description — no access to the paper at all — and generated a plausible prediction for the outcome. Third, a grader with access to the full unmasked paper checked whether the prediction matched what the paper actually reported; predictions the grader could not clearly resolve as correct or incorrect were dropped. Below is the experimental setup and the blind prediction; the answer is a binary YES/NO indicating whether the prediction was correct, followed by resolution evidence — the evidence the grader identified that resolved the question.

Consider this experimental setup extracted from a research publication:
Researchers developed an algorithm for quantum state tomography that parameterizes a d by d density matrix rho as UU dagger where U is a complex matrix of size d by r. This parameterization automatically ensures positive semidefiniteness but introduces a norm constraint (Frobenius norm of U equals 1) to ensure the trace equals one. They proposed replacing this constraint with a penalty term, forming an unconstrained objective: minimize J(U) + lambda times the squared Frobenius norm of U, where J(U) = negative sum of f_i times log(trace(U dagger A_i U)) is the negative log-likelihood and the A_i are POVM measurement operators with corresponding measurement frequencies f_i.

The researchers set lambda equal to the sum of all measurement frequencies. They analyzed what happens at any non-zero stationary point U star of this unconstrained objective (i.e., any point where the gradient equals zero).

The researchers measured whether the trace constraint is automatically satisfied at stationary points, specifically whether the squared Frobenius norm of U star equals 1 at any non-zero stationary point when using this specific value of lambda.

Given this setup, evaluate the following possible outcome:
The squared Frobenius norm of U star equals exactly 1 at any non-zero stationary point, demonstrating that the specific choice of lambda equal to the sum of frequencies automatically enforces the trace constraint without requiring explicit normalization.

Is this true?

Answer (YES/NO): YES